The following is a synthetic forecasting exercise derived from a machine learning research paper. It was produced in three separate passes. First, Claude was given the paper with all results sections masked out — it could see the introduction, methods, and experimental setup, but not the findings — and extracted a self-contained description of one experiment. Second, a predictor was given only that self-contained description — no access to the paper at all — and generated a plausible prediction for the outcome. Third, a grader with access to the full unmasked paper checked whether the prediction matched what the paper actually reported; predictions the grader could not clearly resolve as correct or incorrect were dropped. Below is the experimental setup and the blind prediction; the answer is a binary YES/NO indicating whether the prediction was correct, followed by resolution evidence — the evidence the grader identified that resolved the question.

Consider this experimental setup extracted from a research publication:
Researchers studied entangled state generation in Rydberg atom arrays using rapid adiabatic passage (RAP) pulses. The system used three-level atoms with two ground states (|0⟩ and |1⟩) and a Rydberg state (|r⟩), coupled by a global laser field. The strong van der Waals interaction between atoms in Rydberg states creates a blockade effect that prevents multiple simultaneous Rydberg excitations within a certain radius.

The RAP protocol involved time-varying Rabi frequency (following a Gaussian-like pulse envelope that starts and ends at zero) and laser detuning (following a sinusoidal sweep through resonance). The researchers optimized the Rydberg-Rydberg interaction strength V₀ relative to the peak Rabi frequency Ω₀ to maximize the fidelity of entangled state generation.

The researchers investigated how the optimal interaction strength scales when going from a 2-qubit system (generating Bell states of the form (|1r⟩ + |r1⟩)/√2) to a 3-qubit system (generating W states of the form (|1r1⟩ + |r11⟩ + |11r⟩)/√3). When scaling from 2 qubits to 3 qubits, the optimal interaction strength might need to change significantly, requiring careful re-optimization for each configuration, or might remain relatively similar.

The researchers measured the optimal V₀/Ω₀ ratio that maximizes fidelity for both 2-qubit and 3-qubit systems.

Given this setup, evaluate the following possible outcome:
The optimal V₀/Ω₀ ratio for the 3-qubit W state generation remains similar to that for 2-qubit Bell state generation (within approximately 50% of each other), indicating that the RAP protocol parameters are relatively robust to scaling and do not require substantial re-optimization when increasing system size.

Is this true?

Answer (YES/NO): YES